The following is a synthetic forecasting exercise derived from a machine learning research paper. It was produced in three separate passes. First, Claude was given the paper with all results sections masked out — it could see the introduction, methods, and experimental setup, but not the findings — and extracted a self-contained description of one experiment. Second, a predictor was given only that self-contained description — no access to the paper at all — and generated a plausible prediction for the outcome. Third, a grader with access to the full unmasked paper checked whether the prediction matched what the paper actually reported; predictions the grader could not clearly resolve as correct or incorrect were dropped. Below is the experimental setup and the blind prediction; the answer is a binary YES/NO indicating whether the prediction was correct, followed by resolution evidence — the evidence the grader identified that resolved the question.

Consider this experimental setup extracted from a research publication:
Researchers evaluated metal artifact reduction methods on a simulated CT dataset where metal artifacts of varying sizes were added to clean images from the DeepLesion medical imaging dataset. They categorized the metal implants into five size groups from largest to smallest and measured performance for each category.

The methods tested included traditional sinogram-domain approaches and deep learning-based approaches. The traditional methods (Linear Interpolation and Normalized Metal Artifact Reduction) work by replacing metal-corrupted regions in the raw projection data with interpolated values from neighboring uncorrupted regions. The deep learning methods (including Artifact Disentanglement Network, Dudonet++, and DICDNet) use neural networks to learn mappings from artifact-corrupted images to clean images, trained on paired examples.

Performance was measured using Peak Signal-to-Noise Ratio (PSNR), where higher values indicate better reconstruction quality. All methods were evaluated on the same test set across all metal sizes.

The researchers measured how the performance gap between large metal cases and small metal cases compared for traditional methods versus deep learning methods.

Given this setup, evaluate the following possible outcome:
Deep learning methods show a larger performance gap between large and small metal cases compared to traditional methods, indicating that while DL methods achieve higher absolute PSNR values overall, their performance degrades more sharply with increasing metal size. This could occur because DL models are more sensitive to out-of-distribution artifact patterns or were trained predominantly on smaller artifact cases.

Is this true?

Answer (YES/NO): YES